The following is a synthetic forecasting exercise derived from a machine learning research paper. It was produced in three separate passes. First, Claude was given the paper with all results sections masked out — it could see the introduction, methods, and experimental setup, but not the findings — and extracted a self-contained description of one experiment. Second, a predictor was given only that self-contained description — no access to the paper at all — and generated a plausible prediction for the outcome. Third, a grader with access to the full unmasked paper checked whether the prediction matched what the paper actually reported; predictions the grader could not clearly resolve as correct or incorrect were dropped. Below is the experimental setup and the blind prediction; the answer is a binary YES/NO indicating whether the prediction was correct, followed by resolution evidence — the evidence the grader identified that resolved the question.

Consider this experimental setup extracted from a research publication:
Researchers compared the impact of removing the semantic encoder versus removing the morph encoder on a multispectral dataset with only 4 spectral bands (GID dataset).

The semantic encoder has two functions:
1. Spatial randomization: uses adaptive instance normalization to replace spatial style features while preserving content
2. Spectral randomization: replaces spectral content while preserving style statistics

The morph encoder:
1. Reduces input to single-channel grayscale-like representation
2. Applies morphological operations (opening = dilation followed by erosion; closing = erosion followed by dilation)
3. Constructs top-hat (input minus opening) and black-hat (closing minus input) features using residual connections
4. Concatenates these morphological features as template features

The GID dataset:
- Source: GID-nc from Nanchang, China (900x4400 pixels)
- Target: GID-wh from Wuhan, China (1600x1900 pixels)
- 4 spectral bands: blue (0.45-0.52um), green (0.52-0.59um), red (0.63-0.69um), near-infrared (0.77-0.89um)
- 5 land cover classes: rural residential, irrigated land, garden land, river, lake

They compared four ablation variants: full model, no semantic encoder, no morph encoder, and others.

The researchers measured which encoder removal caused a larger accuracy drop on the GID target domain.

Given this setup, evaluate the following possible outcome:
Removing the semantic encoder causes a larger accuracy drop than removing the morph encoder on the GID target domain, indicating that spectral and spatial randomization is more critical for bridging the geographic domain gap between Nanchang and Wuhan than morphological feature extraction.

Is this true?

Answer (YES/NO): NO